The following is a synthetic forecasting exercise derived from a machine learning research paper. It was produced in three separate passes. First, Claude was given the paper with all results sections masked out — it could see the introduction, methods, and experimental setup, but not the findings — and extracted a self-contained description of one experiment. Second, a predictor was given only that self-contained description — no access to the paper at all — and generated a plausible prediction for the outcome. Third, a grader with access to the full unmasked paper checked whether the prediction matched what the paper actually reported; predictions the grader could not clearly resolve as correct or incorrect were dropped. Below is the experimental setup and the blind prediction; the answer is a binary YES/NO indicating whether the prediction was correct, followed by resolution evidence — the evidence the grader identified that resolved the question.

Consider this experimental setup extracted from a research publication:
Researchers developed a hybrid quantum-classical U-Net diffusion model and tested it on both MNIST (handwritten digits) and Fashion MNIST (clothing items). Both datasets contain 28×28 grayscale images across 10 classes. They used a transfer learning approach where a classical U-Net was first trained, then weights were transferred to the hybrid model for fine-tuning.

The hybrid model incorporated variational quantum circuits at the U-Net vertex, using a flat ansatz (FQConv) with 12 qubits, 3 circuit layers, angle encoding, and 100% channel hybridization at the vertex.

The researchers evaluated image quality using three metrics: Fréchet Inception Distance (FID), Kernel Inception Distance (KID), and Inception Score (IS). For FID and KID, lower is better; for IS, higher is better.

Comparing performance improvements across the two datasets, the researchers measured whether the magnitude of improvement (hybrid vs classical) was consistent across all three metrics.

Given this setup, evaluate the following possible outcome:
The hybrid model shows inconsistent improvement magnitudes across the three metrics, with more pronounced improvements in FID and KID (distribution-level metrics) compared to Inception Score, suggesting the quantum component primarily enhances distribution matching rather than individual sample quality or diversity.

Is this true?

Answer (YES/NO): NO